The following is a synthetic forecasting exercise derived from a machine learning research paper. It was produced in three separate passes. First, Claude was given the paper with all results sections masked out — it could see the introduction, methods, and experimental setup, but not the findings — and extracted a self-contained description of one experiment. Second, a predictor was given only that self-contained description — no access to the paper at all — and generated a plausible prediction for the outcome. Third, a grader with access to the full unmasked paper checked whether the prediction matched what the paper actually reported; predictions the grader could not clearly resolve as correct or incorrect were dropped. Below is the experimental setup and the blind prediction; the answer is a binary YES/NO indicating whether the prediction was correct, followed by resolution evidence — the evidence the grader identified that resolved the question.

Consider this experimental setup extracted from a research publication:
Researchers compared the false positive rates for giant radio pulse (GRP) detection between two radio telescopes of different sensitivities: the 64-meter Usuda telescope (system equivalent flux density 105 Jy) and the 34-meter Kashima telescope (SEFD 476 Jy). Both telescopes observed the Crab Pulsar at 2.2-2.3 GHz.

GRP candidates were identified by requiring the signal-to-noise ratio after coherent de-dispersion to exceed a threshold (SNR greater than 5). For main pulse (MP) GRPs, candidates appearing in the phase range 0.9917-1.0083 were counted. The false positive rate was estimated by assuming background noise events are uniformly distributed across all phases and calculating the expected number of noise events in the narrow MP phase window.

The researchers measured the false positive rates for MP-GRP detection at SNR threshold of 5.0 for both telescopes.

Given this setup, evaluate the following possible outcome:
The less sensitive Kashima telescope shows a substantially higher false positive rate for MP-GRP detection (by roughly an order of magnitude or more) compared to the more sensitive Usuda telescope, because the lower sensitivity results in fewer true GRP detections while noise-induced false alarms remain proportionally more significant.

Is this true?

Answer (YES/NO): NO